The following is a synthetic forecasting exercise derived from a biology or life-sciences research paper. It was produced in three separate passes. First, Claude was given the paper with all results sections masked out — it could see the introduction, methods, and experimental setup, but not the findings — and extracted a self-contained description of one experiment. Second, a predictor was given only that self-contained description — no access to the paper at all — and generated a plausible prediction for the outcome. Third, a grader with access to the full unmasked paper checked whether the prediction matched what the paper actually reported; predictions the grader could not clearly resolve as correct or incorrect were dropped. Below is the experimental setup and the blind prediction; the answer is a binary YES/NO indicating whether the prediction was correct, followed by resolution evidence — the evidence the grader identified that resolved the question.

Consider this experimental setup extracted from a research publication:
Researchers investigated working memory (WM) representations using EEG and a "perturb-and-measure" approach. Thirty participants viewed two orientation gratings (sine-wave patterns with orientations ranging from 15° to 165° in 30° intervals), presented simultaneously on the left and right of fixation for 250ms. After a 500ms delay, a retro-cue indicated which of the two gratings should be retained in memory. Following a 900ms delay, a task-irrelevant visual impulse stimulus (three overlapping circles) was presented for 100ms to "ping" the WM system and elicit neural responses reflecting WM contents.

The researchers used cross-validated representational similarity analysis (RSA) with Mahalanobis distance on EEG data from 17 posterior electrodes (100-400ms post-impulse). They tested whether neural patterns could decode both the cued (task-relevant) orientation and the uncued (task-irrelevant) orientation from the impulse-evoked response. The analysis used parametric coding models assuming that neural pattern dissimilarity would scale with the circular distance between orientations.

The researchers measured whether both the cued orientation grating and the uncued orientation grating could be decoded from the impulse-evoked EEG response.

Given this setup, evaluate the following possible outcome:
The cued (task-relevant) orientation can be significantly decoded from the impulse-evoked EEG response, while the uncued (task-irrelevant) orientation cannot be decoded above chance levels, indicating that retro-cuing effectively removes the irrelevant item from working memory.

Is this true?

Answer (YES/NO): YES